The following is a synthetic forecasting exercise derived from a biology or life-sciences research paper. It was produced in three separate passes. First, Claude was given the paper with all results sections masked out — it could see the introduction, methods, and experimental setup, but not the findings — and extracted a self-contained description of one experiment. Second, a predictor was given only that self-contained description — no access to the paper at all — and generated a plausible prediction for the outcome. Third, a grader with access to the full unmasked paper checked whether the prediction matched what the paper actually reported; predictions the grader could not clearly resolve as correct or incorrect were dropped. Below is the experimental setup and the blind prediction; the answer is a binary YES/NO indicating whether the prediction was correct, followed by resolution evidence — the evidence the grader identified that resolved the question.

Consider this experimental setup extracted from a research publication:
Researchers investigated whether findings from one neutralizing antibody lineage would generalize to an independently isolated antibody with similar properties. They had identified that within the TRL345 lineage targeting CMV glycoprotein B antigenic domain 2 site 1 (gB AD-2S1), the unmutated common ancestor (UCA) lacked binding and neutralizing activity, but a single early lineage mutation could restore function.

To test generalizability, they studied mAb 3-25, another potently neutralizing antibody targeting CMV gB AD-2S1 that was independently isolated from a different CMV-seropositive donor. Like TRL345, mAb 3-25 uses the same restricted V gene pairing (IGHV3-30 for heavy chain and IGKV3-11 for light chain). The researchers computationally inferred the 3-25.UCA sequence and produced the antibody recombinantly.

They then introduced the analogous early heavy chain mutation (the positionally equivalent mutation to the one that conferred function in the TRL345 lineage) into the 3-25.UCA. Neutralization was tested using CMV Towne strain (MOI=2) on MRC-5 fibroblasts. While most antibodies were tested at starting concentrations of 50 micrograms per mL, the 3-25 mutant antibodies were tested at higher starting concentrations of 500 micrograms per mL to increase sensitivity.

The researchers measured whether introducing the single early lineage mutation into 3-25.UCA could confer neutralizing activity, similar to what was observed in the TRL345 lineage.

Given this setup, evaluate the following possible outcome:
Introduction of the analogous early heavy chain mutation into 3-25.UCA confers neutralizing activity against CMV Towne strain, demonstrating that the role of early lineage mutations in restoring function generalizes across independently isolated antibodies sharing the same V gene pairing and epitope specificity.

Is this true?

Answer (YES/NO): NO